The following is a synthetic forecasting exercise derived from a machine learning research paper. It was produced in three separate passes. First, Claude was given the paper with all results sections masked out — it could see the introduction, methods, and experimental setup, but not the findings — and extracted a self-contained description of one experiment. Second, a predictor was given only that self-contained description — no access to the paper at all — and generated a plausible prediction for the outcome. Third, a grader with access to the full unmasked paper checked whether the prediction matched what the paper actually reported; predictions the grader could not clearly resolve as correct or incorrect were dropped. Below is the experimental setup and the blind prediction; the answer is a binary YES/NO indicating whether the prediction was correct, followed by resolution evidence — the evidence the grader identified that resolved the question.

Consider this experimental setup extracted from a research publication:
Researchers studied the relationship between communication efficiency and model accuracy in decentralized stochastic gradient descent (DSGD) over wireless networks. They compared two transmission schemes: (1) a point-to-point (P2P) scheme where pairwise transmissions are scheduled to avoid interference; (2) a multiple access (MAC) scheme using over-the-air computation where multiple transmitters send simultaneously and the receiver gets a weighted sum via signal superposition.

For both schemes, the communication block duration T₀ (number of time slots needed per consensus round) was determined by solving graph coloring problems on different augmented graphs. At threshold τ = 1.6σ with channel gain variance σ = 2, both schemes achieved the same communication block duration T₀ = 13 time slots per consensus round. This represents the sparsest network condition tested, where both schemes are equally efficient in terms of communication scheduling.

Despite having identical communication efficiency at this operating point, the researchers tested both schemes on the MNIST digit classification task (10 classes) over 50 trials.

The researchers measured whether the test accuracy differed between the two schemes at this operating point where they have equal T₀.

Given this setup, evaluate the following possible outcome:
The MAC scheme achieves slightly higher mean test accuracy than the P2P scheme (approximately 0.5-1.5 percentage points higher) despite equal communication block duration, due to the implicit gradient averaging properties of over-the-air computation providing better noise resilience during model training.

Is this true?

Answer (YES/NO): NO